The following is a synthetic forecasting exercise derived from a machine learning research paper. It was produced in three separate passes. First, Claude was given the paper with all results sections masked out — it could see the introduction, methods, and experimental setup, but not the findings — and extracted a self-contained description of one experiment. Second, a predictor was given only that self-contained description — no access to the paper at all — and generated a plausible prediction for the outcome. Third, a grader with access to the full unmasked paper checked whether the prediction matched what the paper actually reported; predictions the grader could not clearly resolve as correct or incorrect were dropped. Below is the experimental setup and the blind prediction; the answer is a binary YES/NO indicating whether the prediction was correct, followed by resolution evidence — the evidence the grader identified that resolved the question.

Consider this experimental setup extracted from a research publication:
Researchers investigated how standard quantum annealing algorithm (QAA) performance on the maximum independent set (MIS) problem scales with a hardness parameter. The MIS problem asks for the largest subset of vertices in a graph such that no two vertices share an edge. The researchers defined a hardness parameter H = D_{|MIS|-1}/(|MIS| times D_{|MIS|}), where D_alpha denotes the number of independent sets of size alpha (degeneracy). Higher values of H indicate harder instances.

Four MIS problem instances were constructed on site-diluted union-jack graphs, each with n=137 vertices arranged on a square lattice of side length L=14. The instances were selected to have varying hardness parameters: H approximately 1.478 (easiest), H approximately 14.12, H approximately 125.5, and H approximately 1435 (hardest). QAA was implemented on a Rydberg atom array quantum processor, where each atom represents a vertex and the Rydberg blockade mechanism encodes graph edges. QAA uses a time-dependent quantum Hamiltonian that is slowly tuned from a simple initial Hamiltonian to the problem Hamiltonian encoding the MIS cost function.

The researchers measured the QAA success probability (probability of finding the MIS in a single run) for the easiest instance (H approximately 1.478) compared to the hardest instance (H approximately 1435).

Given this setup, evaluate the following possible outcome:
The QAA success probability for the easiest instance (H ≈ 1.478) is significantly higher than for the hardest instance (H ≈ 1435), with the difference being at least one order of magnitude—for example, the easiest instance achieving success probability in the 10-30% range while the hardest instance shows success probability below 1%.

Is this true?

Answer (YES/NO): NO